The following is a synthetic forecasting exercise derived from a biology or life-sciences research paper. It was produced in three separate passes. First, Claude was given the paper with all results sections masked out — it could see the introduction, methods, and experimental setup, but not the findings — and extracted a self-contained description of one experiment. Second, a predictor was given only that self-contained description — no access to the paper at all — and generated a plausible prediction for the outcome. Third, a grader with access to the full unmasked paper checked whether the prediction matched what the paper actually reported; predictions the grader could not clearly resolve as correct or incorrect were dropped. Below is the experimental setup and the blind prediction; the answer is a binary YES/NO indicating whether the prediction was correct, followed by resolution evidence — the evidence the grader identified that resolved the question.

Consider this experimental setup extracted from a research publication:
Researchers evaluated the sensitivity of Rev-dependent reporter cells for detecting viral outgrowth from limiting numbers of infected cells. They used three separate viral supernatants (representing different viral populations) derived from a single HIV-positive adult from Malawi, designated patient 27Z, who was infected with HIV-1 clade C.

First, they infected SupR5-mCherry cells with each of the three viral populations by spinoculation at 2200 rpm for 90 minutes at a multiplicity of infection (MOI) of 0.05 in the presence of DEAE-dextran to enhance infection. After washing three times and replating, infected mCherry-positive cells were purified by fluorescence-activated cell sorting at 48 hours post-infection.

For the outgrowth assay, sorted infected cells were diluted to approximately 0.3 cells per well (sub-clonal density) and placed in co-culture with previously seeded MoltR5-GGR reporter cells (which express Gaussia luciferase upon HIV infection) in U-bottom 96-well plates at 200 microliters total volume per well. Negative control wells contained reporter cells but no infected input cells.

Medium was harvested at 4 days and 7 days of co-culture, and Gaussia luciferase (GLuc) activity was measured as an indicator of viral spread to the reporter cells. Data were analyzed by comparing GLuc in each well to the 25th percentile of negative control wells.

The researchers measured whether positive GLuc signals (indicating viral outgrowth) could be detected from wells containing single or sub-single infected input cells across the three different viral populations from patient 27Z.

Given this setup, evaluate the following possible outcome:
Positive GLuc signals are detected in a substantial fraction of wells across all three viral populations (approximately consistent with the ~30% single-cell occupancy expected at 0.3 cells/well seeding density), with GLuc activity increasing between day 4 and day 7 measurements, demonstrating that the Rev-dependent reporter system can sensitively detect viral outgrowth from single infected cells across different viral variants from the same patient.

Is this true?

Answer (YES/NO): NO